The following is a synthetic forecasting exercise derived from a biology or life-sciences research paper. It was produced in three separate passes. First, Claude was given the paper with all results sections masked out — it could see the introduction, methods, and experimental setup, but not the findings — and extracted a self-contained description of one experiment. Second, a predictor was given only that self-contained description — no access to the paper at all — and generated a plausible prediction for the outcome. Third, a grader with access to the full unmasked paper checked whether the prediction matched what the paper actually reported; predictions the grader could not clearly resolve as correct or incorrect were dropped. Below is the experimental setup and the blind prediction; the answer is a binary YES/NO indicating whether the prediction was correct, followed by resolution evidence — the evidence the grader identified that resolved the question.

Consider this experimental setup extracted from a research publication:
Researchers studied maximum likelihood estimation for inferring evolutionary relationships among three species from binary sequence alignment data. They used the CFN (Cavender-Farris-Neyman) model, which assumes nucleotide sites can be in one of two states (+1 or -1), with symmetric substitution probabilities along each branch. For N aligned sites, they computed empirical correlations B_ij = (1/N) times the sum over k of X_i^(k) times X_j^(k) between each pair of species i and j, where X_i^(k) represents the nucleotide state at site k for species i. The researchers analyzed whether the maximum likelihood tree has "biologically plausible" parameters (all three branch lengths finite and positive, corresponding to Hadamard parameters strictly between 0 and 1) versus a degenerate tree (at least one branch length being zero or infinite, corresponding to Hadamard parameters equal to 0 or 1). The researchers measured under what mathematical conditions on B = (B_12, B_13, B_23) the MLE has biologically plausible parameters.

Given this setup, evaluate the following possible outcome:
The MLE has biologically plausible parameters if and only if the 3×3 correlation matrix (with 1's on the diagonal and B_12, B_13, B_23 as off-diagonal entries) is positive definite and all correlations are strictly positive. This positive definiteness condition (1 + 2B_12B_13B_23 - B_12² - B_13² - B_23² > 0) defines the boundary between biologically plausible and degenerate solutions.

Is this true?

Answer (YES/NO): NO